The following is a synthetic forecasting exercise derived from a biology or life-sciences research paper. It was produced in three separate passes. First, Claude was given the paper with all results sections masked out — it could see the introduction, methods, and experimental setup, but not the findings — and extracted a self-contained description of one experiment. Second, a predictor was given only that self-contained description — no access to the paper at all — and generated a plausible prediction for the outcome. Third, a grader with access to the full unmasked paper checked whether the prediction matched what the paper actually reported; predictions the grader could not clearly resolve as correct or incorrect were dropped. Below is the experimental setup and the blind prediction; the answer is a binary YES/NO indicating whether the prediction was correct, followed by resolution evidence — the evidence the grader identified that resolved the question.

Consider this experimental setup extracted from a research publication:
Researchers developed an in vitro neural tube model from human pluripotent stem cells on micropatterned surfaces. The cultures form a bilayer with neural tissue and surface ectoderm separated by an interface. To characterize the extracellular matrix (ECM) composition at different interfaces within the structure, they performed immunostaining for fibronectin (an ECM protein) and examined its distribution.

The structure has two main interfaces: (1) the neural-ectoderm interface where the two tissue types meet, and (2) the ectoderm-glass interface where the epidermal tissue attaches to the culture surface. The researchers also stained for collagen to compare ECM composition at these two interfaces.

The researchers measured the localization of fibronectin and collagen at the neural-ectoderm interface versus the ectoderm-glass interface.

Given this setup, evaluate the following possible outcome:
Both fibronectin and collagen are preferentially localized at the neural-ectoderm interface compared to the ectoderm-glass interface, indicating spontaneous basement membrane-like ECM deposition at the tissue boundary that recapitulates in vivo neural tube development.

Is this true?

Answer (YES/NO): NO